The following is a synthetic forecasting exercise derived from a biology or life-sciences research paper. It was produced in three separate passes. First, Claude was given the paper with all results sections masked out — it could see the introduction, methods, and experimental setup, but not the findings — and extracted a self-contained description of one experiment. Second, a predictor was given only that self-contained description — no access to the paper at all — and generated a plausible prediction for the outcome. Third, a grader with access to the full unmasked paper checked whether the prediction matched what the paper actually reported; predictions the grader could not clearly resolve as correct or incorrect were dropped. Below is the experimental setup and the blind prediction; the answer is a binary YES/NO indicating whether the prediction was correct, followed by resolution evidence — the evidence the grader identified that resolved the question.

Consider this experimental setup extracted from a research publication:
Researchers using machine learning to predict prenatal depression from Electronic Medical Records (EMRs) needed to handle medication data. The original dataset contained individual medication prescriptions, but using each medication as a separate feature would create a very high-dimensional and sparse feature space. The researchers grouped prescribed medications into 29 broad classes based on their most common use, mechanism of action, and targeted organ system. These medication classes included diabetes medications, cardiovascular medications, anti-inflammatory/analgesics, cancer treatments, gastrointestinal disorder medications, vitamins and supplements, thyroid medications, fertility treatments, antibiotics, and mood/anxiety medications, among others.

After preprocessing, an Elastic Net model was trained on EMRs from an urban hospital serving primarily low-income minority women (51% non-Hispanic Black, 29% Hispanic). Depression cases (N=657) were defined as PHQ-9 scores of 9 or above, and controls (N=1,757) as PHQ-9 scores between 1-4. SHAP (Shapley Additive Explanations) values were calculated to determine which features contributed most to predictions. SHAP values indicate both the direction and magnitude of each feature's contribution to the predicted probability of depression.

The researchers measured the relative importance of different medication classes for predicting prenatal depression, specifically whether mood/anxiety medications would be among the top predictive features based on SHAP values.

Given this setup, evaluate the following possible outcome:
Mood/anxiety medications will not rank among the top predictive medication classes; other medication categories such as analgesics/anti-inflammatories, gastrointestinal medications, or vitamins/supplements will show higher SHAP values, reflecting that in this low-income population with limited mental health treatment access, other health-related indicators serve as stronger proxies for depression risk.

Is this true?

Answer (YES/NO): YES